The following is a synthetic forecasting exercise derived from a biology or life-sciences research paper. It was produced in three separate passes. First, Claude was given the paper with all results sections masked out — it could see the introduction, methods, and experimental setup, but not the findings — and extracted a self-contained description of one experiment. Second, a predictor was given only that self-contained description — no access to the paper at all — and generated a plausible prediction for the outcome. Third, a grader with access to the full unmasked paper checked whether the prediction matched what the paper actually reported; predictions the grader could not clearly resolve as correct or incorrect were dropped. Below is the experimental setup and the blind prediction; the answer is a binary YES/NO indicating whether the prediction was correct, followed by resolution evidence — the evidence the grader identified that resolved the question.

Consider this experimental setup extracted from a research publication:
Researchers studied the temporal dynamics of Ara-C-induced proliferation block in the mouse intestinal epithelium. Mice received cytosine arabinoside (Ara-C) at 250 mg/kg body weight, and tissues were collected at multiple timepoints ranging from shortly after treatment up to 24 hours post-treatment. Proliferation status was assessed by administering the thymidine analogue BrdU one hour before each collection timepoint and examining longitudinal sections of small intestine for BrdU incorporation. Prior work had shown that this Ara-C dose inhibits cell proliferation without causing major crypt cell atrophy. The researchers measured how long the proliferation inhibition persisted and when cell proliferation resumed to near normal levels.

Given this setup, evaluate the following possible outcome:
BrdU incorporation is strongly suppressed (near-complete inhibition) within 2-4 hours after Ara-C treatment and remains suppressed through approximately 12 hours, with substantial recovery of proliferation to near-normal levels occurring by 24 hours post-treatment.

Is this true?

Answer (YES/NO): NO